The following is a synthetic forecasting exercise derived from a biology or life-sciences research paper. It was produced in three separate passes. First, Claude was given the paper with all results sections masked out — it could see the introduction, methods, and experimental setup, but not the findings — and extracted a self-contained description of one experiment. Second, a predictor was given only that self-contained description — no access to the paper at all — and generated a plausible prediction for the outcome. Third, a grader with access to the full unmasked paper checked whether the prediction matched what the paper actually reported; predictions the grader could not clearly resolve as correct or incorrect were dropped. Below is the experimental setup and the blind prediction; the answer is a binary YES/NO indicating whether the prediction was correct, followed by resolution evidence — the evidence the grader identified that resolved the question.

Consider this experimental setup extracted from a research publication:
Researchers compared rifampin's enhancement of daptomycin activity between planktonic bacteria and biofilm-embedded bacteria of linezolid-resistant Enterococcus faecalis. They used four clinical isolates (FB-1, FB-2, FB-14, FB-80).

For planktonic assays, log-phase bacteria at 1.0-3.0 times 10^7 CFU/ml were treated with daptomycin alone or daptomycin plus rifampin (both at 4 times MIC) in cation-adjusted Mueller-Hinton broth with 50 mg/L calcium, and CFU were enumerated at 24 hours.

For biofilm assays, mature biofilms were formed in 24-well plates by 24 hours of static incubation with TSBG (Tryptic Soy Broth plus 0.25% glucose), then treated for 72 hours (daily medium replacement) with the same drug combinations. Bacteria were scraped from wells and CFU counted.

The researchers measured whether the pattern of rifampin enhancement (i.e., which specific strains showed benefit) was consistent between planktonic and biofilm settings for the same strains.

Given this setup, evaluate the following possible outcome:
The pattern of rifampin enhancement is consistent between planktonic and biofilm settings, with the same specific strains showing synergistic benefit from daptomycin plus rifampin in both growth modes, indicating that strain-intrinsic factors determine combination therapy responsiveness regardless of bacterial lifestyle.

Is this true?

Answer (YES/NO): NO